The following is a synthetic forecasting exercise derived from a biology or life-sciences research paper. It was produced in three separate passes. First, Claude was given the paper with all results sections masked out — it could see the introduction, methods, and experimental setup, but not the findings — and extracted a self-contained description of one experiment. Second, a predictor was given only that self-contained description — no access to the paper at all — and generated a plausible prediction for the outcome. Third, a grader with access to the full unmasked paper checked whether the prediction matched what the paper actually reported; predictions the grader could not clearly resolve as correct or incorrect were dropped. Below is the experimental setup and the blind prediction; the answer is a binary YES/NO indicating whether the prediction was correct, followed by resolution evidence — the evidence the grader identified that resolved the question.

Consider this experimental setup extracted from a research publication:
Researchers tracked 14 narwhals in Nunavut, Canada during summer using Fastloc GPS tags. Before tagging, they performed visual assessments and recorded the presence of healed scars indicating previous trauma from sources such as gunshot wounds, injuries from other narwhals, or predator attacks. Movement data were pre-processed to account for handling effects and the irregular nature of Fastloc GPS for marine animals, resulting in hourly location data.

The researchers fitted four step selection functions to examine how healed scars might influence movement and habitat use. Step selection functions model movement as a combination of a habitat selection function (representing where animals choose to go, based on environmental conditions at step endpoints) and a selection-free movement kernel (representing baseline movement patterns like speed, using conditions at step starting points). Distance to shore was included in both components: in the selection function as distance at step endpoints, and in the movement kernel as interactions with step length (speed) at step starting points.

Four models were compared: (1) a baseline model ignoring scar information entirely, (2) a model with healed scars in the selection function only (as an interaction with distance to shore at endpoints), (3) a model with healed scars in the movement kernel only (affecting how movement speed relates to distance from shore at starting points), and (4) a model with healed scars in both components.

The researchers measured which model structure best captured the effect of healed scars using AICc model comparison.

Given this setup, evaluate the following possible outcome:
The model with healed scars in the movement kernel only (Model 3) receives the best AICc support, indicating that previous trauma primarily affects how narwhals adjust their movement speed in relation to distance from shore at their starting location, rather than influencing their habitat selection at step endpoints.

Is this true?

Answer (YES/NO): YES